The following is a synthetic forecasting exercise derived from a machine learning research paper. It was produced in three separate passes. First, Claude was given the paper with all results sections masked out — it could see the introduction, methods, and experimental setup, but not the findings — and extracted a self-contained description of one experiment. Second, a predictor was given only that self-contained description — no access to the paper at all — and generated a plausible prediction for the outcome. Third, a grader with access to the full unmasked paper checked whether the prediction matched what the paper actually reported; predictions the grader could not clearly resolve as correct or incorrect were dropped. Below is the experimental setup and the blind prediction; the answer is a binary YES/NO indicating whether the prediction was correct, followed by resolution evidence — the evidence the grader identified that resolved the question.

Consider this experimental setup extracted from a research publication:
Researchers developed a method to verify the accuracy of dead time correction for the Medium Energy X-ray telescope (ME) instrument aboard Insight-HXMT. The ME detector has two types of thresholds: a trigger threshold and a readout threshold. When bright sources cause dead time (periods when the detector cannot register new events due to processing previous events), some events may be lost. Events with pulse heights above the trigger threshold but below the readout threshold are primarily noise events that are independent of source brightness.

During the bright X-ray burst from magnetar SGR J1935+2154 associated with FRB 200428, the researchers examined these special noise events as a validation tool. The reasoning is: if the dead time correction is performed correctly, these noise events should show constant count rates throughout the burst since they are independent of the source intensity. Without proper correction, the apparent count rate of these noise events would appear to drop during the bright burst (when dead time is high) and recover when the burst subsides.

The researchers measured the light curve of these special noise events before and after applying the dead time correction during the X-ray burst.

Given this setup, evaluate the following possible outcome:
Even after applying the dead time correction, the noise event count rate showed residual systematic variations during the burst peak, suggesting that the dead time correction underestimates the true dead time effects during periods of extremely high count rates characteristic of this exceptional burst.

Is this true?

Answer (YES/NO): NO